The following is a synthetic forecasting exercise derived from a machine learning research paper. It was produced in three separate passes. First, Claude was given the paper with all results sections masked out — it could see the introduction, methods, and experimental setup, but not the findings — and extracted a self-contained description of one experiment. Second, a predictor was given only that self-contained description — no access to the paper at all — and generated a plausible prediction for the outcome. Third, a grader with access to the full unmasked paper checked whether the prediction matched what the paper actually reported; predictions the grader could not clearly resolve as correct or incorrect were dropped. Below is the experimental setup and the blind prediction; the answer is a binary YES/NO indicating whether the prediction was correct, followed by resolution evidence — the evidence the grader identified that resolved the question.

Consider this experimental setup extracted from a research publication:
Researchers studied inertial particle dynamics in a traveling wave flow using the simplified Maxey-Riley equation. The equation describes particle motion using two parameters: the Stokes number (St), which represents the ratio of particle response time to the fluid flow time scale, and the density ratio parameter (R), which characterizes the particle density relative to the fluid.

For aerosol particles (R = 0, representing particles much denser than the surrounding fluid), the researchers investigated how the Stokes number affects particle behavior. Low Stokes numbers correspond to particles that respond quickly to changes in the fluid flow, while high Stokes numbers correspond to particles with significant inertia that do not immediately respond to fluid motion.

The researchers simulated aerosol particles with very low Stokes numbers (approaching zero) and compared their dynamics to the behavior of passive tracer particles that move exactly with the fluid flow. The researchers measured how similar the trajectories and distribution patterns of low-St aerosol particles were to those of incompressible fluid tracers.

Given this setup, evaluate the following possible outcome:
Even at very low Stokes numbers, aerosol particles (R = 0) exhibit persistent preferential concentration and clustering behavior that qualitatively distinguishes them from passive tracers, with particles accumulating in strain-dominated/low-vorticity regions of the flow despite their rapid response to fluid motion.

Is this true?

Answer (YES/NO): NO